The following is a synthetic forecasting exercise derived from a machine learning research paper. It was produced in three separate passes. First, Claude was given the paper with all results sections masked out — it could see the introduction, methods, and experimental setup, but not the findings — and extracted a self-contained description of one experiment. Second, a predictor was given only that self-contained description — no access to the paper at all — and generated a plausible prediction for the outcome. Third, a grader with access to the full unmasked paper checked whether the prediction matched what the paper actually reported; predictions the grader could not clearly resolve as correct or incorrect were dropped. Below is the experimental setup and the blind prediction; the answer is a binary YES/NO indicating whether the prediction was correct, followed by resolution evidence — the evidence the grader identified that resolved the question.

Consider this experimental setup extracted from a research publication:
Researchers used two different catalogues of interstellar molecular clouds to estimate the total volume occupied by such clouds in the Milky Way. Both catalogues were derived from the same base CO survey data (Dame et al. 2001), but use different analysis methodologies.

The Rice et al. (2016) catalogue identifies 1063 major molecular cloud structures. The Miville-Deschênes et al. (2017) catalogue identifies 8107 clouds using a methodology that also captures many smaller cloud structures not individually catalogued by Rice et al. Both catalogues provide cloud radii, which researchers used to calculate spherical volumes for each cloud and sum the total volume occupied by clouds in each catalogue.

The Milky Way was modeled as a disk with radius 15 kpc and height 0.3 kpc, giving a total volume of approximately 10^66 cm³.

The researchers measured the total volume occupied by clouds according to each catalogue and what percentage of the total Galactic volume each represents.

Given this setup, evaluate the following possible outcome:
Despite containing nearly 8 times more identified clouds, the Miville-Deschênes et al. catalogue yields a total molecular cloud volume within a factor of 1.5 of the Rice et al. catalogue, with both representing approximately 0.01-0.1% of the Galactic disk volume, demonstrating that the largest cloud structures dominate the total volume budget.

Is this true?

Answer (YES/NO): NO